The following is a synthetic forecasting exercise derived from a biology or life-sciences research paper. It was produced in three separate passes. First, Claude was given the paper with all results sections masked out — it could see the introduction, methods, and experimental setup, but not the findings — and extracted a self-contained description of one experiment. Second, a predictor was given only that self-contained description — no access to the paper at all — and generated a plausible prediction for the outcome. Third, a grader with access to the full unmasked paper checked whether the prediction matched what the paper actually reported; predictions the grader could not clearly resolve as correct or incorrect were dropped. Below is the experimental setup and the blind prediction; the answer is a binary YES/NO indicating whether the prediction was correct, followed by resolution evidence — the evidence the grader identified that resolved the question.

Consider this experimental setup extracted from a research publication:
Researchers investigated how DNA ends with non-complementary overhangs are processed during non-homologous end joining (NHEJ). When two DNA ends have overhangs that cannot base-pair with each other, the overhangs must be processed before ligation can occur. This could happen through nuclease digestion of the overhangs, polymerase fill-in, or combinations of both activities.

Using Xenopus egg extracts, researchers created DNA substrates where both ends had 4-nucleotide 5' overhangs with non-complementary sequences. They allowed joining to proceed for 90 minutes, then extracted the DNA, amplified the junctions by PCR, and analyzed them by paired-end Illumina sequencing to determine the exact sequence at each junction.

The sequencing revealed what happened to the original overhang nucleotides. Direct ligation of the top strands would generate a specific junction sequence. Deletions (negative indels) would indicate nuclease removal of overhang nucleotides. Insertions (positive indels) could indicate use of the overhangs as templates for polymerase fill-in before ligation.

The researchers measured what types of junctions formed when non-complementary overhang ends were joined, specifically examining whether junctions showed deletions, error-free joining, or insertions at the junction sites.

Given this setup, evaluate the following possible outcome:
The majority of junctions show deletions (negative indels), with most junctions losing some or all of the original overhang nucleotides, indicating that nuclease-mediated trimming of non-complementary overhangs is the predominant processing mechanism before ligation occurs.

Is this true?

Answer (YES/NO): NO